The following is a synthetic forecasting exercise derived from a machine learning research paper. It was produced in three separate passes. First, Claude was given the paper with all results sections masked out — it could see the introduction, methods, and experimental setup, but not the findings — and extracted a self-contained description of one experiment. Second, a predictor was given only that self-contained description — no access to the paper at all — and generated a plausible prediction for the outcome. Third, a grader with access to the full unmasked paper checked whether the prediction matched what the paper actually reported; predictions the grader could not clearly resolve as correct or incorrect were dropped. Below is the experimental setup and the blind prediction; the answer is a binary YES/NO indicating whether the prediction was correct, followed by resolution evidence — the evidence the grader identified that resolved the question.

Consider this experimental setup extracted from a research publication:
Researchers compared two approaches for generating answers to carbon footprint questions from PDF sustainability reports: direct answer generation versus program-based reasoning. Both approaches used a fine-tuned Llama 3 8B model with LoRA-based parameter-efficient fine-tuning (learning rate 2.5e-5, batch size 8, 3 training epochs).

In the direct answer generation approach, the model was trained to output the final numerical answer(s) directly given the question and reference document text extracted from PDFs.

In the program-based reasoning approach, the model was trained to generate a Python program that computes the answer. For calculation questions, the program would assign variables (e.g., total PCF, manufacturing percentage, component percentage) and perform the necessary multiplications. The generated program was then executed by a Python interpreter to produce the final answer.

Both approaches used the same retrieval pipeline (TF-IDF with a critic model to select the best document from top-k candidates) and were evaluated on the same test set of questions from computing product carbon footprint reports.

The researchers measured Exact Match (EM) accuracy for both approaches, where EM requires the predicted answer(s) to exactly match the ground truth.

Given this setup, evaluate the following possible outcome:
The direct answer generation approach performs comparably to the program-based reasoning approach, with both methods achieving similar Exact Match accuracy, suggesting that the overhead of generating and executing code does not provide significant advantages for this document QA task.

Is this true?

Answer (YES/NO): NO